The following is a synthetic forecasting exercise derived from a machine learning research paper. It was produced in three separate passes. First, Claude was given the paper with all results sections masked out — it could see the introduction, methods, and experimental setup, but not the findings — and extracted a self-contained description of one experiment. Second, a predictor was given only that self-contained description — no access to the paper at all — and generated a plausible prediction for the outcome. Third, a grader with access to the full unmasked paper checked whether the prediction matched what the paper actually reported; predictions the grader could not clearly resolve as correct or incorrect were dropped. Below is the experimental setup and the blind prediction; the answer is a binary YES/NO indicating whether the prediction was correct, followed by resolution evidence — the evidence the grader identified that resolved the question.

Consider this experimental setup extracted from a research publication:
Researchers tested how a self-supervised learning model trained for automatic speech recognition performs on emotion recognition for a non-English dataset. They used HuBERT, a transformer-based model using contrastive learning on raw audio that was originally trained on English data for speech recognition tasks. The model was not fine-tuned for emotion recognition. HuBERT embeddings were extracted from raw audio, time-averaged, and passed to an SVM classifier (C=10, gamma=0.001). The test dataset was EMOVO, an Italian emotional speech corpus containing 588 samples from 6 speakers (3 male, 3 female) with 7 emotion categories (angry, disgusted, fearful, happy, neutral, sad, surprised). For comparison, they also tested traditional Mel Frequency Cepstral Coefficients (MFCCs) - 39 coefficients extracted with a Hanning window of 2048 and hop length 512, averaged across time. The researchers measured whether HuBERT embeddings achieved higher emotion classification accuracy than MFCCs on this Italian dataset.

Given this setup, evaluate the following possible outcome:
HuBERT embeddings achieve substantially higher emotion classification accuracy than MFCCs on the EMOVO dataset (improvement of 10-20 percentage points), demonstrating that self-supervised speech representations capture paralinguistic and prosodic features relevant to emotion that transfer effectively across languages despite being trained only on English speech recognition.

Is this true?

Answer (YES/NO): NO